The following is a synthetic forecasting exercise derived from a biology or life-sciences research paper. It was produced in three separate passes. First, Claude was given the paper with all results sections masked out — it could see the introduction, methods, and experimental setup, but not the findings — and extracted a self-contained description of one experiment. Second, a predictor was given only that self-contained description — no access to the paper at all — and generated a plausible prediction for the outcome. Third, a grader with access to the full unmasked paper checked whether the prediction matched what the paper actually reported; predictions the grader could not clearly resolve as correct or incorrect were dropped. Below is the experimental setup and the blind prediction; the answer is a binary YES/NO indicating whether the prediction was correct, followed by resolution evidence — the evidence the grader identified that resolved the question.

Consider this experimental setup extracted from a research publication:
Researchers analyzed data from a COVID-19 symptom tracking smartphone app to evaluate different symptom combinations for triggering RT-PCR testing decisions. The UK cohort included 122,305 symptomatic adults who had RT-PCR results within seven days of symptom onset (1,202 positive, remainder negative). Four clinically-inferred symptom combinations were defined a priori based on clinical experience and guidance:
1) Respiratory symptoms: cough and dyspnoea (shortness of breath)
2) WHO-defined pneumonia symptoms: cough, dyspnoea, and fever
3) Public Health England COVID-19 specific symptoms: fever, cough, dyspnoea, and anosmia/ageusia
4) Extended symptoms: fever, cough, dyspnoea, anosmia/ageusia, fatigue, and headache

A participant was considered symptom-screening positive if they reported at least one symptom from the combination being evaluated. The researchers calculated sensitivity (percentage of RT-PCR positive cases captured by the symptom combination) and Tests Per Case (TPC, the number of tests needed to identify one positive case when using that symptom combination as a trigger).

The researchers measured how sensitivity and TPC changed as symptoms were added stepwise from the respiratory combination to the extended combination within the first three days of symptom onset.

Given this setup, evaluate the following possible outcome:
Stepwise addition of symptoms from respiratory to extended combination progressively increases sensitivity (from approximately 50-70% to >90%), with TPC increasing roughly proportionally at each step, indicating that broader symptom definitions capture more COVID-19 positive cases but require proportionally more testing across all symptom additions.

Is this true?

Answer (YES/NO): NO